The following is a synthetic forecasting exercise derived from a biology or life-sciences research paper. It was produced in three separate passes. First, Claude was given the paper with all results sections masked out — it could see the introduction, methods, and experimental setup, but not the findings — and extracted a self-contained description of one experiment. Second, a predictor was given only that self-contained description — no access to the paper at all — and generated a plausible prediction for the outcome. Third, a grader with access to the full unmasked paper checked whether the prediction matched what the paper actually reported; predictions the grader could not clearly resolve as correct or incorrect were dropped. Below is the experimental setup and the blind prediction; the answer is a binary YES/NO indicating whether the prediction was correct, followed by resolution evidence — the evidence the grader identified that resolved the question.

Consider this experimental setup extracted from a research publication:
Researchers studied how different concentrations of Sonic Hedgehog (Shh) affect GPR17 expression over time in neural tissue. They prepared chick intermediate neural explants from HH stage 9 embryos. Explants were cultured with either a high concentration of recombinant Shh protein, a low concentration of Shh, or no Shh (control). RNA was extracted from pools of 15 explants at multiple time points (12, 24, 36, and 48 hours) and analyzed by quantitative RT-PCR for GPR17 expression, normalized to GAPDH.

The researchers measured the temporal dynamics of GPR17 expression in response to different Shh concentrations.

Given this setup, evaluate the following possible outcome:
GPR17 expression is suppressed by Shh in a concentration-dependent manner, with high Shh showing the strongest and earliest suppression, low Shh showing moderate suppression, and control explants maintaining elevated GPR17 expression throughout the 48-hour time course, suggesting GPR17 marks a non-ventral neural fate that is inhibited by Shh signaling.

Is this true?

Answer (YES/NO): NO